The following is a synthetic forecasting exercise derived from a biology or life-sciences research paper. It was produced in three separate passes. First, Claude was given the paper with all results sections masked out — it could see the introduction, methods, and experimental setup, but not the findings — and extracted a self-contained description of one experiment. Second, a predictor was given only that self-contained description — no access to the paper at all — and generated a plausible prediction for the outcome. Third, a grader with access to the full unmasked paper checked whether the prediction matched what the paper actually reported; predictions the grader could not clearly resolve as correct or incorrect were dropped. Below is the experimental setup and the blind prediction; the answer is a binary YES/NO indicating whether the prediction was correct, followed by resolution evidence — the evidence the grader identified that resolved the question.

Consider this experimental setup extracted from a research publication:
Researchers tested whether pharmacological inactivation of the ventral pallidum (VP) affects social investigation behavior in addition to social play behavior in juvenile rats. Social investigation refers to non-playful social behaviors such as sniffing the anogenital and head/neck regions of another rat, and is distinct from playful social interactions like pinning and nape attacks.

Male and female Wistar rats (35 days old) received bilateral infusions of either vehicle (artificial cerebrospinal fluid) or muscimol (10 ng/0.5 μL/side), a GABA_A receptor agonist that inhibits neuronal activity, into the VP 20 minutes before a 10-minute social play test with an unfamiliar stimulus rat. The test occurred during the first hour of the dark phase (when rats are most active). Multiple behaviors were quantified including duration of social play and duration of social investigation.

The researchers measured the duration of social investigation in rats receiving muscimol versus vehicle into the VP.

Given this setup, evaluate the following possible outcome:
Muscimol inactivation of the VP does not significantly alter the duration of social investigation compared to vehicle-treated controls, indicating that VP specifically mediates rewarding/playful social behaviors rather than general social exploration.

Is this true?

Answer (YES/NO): YES